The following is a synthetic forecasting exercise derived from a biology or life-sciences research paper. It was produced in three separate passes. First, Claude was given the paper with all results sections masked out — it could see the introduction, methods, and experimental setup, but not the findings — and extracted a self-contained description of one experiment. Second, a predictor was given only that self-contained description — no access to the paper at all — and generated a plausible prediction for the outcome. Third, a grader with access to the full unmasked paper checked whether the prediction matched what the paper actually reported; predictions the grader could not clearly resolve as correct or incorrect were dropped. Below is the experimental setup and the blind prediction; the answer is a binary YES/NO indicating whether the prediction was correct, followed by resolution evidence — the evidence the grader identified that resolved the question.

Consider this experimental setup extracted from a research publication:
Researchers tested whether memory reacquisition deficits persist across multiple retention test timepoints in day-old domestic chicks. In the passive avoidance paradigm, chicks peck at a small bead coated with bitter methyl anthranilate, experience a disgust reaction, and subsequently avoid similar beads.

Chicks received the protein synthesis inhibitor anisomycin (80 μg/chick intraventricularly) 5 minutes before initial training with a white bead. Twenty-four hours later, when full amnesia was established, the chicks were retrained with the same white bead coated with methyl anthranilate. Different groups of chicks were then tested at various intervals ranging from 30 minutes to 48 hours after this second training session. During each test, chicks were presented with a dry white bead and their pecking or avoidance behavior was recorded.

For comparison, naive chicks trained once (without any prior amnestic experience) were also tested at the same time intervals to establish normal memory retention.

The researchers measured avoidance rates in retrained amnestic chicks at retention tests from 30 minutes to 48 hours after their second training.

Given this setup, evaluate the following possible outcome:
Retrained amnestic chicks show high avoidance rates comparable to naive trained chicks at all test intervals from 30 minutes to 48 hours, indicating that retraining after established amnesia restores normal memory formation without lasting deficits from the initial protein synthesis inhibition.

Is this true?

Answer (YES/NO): NO